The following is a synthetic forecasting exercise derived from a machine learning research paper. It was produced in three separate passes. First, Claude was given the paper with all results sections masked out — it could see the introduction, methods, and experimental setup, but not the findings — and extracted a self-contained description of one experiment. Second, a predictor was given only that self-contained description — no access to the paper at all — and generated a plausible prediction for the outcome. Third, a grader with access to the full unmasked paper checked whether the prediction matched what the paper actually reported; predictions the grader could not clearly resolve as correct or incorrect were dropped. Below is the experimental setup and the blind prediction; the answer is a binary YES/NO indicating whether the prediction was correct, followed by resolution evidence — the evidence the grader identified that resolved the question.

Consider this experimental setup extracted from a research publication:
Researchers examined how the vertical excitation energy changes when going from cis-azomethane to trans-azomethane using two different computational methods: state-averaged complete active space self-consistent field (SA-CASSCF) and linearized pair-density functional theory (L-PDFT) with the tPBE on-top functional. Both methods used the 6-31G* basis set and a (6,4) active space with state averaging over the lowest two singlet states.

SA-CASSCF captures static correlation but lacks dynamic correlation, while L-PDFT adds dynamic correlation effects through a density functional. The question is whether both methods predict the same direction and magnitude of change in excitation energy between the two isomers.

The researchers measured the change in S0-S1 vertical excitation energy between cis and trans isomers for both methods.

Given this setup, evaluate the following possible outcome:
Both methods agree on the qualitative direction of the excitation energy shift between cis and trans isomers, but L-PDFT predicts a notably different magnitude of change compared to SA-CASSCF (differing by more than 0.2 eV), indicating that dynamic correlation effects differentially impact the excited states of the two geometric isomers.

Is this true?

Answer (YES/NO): NO